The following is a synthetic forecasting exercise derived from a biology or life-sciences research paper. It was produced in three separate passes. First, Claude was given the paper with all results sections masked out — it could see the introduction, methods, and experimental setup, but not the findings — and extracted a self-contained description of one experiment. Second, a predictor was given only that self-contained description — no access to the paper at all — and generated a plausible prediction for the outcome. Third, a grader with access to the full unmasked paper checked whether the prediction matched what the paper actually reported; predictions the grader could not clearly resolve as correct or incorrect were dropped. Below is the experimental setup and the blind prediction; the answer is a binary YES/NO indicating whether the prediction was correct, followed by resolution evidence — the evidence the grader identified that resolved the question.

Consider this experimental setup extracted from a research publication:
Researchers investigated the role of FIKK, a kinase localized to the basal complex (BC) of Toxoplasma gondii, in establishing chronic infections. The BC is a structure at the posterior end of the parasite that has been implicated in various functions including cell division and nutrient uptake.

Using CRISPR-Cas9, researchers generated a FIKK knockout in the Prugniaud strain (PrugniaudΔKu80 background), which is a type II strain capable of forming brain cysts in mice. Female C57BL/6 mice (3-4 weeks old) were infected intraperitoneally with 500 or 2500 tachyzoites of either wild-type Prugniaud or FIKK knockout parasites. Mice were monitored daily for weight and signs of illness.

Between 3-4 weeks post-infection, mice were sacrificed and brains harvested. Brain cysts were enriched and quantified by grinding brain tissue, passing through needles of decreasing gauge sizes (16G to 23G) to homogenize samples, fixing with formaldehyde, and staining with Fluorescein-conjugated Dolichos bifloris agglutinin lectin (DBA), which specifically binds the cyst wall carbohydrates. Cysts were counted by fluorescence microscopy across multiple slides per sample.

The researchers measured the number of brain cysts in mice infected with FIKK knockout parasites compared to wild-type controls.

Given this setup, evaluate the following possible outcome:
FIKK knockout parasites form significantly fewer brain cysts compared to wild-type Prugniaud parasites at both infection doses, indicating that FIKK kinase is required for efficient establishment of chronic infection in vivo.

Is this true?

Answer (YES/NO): YES